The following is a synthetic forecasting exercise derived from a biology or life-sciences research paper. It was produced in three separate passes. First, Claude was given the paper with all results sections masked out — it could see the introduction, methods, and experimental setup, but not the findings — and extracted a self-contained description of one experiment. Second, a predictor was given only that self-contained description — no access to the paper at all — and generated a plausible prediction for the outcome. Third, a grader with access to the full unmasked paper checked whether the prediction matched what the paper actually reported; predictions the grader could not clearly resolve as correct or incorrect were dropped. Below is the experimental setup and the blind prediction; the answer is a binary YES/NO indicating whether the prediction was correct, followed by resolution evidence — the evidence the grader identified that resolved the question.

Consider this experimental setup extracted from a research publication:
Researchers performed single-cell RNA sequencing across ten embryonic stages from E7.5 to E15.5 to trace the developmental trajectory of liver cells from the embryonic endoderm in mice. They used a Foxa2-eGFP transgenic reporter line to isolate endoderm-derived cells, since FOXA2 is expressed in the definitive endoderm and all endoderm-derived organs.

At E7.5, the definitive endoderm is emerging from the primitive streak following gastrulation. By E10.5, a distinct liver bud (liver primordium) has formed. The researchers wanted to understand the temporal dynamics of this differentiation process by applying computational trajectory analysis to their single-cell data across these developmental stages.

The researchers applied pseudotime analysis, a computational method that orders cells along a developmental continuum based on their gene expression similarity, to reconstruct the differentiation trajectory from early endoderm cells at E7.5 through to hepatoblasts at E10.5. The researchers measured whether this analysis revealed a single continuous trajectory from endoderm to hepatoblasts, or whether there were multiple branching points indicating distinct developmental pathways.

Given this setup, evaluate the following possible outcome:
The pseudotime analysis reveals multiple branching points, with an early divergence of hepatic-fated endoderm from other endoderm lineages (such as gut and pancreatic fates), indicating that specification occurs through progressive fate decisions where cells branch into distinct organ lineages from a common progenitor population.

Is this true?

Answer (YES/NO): NO